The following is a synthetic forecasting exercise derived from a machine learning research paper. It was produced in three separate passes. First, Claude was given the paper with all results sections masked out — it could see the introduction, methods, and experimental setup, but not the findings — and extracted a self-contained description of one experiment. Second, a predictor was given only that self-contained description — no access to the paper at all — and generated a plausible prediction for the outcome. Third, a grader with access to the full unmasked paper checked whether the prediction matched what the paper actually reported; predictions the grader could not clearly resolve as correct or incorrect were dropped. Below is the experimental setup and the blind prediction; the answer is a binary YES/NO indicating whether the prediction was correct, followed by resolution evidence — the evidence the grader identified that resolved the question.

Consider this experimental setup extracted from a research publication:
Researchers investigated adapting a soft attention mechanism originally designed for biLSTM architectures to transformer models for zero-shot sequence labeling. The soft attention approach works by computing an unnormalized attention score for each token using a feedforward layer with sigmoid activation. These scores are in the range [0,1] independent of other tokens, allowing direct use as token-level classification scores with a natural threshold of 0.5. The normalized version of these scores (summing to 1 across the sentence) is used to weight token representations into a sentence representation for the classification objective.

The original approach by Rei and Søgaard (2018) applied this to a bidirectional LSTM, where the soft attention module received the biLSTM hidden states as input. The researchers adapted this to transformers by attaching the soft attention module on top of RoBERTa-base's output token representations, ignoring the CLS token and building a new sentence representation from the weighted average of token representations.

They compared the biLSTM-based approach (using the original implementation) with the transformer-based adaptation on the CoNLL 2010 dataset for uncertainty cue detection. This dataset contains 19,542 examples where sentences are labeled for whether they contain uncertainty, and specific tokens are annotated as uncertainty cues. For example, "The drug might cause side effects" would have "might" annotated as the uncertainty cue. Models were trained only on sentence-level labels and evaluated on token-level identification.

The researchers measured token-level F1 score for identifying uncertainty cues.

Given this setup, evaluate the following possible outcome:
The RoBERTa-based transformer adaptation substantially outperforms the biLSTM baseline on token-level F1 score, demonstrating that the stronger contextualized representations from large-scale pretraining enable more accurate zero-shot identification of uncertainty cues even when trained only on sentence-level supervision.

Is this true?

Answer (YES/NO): NO